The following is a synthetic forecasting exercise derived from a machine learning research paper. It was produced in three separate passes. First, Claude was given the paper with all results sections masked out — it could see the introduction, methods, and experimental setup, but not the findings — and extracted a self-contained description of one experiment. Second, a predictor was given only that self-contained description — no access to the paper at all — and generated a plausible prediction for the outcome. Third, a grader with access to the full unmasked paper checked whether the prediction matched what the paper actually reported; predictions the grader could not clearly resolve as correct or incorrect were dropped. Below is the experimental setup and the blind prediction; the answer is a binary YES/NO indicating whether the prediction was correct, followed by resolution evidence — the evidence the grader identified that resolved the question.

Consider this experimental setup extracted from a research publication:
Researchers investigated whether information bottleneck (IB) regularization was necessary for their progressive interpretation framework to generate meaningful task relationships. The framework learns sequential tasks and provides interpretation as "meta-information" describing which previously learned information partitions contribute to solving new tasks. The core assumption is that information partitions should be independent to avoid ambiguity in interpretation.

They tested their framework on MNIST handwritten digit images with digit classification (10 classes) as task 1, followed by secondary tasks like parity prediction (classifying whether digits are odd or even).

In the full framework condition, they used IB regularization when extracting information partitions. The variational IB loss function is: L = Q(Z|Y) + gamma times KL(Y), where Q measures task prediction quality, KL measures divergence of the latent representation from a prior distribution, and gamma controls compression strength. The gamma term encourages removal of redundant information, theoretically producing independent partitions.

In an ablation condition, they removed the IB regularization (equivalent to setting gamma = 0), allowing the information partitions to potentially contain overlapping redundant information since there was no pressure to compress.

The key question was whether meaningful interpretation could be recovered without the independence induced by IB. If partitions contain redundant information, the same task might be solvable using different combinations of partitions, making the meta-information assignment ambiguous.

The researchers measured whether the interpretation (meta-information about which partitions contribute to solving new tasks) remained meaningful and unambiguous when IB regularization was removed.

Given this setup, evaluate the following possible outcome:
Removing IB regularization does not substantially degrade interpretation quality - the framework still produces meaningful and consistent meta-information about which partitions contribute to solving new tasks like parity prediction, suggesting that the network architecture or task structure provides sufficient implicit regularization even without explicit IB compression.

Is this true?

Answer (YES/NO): NO